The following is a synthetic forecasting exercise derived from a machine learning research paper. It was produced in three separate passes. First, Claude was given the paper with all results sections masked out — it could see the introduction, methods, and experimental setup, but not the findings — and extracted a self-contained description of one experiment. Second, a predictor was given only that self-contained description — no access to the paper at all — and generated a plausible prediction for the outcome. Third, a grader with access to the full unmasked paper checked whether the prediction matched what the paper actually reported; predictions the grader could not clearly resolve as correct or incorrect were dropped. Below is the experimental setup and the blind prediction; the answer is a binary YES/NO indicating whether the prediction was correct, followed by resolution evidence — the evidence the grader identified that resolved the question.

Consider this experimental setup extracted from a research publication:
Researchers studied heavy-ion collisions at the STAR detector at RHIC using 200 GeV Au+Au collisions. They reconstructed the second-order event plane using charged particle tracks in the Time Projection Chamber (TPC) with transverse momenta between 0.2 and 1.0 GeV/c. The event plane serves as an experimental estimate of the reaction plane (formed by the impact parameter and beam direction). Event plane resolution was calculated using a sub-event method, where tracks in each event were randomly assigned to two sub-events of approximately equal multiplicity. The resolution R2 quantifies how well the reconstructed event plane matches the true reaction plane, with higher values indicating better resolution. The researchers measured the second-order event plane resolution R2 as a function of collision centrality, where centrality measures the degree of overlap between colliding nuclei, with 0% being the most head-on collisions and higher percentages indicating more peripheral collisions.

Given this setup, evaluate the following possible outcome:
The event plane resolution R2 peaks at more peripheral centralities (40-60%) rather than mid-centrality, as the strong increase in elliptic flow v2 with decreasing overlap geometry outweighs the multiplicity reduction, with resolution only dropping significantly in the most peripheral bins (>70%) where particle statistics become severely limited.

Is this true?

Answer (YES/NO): NO